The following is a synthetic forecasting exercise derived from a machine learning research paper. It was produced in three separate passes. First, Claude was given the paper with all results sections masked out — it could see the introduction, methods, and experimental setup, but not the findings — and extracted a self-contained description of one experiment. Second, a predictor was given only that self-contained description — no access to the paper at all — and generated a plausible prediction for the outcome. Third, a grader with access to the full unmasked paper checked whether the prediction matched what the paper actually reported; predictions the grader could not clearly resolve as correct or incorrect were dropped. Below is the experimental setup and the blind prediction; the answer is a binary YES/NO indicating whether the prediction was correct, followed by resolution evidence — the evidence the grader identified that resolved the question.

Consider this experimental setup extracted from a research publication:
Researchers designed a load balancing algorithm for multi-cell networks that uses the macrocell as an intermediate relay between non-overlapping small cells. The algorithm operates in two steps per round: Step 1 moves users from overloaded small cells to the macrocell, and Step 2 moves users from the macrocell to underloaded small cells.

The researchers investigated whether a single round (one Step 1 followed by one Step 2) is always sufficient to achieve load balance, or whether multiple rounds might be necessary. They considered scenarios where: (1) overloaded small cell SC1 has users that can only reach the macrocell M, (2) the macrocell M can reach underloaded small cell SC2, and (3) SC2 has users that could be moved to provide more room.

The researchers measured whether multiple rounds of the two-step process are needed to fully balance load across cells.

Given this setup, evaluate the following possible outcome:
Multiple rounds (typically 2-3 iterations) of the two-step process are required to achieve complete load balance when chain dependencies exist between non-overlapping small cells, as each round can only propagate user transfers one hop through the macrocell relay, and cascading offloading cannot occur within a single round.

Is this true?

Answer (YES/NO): NO